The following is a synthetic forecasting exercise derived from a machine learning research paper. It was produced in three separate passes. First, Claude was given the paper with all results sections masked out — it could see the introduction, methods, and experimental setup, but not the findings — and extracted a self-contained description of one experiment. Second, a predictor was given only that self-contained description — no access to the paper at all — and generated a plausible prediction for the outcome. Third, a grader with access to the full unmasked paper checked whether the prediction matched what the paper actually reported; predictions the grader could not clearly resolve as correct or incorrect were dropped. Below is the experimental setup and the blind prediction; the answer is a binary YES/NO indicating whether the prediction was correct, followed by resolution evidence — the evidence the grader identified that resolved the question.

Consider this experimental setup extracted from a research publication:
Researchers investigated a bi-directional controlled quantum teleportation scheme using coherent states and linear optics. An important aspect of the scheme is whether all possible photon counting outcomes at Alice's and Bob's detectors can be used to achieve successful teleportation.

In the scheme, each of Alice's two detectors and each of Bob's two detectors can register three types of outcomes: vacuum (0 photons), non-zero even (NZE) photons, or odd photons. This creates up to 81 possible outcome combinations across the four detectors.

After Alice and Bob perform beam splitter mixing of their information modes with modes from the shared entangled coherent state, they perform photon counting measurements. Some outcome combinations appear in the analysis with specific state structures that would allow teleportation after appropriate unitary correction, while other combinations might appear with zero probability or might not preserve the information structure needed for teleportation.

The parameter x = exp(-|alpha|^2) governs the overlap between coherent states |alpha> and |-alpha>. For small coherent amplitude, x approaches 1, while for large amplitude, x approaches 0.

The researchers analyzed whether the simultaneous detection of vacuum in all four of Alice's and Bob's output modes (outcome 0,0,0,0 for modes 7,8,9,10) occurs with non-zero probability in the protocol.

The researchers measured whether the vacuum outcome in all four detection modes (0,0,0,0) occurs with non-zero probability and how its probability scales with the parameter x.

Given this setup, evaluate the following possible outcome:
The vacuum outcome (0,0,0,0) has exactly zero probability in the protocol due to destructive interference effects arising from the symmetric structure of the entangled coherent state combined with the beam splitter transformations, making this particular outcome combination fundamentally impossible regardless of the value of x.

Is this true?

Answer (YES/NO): NO